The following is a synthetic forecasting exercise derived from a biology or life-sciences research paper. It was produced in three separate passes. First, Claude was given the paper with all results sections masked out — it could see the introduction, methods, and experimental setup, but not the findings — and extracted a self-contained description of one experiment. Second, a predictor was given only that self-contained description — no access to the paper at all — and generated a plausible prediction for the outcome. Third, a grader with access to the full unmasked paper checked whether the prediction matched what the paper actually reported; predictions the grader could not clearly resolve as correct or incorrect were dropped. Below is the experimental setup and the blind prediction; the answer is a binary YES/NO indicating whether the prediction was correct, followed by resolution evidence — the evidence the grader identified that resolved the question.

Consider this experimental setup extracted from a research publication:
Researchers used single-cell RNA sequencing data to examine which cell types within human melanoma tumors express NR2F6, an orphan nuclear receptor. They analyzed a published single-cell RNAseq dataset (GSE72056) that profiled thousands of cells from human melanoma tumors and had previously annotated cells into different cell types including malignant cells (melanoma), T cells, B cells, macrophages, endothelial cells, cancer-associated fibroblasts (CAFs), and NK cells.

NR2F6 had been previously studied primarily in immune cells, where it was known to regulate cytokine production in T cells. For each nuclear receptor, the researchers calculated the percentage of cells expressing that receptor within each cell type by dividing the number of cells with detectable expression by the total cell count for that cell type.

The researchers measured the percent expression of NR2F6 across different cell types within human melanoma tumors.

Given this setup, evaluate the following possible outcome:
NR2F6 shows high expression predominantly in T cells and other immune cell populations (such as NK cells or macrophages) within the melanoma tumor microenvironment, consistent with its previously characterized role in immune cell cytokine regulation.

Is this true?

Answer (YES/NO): NO